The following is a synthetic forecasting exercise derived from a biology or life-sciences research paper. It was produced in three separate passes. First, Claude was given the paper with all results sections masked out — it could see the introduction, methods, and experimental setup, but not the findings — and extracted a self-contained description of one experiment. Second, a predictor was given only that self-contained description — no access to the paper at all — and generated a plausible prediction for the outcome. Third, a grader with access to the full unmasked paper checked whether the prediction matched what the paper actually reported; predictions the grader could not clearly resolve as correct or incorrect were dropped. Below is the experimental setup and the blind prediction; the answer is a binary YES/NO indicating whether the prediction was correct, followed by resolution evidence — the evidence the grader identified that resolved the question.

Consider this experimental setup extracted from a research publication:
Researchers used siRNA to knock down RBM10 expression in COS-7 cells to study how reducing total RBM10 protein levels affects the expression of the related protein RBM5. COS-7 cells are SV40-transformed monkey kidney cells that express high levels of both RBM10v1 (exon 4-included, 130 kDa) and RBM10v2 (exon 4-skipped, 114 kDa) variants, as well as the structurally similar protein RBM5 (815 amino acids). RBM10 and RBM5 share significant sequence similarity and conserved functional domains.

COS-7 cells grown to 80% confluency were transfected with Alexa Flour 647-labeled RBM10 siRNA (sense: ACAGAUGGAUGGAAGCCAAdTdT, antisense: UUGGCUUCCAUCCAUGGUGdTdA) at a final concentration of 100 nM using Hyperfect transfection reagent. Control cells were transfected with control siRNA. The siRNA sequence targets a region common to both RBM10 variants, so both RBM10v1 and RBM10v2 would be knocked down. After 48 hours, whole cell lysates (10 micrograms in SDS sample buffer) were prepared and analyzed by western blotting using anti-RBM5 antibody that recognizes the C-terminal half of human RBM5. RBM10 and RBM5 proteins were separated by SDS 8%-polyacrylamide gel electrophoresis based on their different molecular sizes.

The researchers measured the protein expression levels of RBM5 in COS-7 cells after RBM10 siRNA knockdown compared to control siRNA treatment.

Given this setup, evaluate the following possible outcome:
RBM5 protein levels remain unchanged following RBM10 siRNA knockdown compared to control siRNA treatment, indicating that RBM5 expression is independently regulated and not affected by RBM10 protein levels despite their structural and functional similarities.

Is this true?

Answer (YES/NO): YES